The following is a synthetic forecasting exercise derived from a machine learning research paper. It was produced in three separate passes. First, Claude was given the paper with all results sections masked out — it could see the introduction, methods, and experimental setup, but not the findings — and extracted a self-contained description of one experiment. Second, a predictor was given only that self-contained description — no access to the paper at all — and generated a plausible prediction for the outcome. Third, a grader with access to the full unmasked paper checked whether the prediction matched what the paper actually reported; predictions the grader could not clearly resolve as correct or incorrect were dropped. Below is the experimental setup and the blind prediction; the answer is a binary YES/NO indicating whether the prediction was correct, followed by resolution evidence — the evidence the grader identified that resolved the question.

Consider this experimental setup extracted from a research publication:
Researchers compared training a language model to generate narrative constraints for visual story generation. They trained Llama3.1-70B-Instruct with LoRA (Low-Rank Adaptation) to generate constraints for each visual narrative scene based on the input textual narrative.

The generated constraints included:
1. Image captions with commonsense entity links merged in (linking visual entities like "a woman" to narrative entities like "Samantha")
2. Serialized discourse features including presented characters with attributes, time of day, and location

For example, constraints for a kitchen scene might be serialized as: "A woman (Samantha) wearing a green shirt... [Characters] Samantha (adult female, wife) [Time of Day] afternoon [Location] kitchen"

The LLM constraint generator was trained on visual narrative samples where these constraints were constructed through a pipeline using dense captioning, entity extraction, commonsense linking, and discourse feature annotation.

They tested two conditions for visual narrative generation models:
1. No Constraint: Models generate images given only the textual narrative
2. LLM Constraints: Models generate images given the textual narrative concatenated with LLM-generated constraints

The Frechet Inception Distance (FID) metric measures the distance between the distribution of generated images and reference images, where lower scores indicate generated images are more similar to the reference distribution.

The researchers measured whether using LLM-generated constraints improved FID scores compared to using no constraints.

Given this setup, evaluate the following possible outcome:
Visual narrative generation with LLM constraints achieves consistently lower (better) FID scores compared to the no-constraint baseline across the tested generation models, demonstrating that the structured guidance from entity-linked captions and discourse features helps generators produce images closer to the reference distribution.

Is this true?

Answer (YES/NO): YES